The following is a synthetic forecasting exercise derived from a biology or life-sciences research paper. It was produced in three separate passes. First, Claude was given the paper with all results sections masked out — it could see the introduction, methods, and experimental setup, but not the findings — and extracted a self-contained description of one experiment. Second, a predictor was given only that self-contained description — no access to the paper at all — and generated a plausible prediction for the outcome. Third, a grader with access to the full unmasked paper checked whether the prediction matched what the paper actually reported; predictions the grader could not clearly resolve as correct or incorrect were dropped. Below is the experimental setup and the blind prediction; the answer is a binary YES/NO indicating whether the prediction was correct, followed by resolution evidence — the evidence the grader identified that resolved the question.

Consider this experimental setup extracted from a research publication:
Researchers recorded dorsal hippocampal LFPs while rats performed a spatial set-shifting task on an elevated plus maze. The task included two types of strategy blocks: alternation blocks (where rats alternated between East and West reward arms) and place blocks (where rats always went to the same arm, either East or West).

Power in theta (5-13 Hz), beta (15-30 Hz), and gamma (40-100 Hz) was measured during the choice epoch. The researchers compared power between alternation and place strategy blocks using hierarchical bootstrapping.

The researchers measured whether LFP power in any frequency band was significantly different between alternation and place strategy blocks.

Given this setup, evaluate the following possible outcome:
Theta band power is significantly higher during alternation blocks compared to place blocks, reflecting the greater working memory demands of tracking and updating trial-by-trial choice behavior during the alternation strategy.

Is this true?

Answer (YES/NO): NO